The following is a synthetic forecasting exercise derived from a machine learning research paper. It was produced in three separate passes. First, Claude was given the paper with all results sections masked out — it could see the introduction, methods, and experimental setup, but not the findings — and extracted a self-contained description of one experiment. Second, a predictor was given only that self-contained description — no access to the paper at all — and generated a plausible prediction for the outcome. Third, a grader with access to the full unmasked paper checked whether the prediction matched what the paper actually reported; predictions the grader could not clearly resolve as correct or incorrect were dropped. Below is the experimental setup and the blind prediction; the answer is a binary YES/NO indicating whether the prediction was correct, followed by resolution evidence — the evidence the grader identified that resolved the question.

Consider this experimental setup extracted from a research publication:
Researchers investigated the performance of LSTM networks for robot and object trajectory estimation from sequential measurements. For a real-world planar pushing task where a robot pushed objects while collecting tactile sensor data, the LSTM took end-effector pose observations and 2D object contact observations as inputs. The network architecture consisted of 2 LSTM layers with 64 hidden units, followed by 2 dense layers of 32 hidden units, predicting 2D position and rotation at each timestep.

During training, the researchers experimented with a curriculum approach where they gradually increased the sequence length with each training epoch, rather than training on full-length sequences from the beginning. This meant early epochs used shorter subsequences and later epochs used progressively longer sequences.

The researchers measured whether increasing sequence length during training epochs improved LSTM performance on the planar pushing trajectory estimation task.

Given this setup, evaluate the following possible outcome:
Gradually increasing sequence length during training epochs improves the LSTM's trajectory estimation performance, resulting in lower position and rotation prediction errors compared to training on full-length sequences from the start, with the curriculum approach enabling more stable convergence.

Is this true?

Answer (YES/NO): NO